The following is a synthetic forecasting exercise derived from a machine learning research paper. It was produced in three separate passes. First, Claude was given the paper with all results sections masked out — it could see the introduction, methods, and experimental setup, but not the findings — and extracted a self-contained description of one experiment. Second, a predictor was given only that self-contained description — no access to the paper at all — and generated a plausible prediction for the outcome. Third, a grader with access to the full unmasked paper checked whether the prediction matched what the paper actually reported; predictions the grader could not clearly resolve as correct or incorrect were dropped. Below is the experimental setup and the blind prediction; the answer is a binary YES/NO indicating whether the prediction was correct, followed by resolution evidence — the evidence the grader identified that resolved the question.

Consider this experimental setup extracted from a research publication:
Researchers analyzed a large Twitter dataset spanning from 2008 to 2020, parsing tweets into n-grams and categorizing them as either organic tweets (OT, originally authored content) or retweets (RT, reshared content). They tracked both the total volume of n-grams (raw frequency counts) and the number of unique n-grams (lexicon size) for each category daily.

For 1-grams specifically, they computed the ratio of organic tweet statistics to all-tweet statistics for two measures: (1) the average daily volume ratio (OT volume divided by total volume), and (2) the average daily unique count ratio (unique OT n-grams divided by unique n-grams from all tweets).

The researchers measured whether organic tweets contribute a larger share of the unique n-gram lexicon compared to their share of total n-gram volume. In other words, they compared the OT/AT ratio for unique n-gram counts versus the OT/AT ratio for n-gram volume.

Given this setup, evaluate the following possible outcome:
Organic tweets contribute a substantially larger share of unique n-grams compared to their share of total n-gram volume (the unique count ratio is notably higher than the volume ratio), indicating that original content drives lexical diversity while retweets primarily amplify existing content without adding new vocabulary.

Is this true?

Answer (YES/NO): YES